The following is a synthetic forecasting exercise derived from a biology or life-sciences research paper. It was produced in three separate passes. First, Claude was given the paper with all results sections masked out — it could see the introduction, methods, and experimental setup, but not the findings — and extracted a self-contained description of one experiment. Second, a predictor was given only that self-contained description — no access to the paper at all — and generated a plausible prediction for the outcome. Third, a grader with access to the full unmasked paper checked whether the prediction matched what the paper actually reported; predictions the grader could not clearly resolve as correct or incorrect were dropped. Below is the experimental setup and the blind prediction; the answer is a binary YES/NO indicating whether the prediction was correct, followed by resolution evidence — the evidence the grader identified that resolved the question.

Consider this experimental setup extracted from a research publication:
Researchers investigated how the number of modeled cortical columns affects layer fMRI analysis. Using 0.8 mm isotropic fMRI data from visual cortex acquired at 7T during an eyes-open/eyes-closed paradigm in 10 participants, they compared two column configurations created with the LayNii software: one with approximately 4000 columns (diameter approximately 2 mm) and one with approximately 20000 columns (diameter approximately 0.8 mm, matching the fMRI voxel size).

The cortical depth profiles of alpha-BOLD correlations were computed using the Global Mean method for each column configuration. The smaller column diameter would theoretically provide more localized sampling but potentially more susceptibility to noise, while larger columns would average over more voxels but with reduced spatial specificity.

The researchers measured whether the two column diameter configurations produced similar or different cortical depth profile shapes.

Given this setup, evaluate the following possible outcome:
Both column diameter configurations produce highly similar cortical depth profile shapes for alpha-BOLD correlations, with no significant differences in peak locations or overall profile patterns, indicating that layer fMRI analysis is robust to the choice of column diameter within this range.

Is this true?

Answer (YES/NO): YES